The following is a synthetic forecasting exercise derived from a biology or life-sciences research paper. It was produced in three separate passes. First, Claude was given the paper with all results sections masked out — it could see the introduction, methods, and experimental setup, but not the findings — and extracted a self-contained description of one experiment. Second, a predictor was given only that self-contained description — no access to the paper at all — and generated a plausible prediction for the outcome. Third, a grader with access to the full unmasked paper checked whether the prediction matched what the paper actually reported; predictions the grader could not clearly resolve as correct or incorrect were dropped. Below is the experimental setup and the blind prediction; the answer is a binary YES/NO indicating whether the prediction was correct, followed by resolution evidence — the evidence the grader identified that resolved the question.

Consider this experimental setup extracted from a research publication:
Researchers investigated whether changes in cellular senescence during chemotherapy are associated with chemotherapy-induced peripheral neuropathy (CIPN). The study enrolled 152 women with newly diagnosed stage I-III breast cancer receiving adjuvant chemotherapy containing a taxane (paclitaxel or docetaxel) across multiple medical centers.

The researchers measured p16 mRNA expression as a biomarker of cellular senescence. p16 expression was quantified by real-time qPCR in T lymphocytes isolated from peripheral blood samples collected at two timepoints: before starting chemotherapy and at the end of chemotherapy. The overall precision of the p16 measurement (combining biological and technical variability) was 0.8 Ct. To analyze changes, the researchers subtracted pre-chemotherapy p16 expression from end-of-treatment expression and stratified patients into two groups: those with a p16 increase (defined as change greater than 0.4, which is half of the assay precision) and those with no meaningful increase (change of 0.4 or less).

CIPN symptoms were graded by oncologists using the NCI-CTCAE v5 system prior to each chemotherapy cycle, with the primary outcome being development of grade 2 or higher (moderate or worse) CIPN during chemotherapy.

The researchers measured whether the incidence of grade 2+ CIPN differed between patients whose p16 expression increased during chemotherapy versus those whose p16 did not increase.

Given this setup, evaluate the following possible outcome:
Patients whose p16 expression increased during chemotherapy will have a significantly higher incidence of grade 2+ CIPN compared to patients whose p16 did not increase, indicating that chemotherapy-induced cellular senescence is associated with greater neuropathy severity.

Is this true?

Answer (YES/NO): YES